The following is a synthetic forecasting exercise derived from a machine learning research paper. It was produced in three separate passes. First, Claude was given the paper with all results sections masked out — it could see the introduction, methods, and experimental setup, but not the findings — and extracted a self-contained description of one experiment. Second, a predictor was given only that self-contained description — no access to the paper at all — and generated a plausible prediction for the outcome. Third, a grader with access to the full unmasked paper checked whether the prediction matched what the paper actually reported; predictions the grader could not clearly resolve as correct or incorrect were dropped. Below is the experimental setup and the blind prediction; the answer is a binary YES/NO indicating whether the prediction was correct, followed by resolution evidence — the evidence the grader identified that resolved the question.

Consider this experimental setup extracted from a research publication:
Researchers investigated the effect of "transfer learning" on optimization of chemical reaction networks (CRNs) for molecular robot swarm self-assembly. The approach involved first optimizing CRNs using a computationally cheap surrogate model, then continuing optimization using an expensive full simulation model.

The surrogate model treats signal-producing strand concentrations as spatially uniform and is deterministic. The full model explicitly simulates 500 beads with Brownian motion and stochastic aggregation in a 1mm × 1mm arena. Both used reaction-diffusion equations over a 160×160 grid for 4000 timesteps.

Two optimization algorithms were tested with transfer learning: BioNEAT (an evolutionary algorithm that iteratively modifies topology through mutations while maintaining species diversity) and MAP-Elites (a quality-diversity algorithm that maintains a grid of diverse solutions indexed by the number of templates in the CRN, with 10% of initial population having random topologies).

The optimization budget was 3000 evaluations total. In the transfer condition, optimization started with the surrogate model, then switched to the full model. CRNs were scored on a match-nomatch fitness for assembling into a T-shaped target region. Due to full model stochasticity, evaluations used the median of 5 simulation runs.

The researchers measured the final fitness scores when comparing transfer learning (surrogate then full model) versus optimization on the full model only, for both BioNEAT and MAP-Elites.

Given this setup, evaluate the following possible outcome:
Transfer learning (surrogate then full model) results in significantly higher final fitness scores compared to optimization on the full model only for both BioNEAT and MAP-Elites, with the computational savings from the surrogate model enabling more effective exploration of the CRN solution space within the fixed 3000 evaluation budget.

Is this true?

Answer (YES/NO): NO